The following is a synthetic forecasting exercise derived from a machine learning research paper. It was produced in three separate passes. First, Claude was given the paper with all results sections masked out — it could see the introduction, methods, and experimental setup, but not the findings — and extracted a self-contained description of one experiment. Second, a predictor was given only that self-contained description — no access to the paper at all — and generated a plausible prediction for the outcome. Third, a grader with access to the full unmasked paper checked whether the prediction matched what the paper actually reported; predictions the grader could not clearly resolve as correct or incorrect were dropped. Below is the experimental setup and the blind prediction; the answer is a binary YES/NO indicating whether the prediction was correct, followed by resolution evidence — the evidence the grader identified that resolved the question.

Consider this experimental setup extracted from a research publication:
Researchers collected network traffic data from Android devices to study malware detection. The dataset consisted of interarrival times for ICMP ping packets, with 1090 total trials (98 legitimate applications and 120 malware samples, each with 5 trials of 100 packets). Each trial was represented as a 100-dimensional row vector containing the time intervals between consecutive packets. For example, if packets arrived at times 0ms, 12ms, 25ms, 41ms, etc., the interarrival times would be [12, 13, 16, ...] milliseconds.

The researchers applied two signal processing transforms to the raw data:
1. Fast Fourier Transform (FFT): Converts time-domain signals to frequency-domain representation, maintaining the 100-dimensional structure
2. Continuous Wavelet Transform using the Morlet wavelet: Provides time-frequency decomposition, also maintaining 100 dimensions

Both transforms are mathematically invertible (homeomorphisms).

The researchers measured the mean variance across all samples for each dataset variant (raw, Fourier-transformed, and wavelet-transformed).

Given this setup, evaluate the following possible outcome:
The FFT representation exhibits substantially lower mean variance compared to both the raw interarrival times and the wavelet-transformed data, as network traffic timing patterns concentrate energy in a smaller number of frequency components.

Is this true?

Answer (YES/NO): NO